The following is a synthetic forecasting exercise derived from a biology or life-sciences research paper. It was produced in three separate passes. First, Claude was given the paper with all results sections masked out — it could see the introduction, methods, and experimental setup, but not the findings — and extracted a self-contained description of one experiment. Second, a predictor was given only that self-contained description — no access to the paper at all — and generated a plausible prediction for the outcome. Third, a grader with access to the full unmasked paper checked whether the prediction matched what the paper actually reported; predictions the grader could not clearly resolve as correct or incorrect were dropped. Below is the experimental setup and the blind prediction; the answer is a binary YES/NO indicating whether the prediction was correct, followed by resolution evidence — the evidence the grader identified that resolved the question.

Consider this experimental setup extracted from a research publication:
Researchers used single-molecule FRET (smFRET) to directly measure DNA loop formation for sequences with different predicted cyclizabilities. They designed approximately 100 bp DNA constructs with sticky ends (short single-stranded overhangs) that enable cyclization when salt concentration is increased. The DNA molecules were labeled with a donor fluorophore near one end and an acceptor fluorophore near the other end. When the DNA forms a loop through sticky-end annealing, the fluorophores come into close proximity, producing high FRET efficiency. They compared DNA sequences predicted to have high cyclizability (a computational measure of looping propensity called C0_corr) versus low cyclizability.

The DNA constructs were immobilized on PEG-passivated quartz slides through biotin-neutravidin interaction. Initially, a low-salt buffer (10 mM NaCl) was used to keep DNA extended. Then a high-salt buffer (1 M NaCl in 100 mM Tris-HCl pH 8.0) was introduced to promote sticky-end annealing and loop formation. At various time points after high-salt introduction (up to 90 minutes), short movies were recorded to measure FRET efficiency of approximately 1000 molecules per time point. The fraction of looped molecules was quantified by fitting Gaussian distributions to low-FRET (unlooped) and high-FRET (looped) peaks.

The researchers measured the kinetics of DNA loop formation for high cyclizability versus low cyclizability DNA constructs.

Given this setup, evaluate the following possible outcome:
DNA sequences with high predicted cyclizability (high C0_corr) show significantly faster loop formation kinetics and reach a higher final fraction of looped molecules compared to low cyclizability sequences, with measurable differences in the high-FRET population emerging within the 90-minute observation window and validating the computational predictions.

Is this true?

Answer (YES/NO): YES